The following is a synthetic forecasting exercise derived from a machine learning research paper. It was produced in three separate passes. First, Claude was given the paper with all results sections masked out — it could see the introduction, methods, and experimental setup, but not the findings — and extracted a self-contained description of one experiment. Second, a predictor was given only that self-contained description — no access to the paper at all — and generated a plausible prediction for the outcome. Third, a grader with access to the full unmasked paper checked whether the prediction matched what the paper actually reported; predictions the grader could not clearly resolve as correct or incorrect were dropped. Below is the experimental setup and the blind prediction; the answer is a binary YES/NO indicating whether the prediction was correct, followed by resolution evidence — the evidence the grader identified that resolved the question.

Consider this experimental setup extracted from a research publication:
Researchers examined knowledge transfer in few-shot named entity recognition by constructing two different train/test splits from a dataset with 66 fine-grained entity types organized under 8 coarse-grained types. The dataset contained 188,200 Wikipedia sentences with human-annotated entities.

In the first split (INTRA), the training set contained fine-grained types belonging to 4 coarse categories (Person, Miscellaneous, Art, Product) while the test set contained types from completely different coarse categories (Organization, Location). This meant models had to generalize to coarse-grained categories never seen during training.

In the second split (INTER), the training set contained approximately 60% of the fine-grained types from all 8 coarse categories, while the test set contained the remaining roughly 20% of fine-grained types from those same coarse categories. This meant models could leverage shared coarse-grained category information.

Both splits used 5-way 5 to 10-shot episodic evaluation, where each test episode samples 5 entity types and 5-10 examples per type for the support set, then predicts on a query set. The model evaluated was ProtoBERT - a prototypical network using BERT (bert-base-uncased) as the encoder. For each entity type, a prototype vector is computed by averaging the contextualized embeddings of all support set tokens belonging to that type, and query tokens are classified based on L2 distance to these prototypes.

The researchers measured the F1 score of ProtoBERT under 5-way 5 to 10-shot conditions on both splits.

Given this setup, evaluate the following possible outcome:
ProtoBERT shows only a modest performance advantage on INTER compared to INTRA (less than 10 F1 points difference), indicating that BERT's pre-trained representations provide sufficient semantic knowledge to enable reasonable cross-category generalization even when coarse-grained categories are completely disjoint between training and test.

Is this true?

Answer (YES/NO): NO